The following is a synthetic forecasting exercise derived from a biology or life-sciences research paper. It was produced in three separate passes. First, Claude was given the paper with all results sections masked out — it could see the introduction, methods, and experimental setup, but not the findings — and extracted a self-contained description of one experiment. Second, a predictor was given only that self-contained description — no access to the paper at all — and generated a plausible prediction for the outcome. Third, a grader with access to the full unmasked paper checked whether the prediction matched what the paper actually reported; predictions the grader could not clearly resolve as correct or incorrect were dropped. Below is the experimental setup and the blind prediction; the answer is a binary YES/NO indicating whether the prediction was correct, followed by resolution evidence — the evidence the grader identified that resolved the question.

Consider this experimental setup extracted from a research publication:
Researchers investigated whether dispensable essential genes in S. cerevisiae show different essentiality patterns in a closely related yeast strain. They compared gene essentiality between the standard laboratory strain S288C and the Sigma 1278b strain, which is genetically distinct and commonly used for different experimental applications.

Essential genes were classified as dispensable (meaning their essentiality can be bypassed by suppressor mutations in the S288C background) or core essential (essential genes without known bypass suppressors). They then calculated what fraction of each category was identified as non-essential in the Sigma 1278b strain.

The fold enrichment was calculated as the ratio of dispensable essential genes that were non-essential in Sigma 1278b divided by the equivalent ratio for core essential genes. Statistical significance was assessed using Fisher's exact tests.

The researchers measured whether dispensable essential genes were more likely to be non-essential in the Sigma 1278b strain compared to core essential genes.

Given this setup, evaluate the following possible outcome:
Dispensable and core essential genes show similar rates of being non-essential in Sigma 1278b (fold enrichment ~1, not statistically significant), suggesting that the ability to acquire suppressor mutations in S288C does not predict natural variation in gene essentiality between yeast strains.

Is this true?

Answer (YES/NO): NO